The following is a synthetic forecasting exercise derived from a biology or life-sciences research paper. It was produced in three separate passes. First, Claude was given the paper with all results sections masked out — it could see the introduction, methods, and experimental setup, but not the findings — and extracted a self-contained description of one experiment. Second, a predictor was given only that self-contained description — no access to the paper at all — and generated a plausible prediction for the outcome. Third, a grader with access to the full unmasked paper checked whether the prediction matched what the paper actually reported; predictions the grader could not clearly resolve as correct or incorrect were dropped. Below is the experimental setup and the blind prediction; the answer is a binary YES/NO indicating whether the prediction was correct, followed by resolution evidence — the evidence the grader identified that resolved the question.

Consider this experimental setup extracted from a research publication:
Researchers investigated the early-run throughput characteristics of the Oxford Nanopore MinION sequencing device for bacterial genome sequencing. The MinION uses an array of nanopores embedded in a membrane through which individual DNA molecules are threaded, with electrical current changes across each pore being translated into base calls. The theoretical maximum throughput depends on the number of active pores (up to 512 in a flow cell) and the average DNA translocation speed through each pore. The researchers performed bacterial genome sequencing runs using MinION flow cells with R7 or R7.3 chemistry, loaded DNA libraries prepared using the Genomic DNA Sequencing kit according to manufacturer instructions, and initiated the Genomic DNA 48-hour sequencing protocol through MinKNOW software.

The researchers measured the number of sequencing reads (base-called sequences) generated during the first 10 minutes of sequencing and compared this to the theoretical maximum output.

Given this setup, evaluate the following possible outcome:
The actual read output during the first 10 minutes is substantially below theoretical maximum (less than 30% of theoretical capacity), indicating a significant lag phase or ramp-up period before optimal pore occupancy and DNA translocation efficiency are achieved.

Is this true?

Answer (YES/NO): NO